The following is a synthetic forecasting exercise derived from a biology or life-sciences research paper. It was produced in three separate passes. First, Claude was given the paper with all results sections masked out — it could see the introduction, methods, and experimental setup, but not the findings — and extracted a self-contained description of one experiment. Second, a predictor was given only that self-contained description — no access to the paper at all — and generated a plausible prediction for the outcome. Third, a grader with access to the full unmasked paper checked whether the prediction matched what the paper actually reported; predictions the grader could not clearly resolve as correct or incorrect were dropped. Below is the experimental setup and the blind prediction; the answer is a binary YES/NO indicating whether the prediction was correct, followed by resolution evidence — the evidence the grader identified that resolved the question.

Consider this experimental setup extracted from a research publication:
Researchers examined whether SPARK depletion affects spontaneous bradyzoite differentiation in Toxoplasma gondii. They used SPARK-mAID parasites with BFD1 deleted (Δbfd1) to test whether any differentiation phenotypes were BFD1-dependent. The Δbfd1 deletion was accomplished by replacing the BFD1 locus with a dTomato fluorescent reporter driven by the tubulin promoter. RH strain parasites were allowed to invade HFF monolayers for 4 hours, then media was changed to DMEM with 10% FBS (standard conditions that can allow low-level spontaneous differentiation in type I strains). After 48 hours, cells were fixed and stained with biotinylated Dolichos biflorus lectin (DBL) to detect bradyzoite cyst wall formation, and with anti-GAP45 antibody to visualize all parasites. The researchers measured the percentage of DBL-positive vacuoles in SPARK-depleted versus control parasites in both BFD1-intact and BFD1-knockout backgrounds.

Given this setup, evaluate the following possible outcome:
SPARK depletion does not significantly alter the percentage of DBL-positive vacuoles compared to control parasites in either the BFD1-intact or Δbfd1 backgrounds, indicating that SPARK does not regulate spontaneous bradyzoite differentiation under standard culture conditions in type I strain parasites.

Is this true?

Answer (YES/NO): NO